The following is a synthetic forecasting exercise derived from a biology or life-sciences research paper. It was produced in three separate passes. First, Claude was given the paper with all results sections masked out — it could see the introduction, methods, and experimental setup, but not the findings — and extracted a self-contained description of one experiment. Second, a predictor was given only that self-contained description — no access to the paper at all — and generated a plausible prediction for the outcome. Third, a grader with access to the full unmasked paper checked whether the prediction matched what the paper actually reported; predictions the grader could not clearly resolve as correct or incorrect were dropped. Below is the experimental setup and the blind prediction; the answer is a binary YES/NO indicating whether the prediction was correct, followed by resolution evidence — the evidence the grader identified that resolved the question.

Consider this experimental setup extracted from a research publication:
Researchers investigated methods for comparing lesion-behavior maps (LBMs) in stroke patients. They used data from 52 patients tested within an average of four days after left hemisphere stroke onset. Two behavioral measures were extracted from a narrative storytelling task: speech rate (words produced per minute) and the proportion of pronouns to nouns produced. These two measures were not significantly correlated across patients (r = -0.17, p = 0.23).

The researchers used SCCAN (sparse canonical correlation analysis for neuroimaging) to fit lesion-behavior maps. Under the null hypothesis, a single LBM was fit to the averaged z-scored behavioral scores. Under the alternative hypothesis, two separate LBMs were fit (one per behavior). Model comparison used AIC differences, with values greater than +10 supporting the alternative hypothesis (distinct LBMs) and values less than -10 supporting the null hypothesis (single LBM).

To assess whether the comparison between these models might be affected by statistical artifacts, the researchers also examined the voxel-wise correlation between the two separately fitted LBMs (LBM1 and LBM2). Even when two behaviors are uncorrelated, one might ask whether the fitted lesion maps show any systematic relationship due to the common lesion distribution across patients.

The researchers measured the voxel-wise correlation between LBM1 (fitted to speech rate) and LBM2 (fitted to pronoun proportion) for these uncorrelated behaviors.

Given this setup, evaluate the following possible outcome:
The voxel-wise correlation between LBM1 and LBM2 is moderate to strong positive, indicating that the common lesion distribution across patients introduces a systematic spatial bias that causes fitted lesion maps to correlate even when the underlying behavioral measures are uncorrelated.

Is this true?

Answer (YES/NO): NO